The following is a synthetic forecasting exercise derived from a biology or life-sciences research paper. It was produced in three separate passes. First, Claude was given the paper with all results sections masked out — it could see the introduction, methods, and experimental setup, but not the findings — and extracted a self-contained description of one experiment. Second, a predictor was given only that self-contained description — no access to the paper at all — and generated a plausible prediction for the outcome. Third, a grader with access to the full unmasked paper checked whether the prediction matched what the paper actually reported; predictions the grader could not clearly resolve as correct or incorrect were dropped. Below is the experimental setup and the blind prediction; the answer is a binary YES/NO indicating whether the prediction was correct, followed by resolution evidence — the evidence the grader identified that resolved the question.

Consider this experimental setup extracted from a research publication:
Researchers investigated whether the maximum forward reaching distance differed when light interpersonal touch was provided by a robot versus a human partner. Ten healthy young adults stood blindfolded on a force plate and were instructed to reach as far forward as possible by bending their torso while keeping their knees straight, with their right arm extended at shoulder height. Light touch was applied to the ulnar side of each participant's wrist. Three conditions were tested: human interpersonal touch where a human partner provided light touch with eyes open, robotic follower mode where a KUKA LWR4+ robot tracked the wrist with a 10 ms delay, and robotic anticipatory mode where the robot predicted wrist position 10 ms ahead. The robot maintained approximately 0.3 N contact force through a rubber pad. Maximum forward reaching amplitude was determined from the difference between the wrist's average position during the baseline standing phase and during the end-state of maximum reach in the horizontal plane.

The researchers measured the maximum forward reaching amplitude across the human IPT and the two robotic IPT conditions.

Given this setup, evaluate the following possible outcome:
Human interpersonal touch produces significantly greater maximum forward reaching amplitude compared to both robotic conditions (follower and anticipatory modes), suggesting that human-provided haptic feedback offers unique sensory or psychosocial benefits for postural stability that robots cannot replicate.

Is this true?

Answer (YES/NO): NO